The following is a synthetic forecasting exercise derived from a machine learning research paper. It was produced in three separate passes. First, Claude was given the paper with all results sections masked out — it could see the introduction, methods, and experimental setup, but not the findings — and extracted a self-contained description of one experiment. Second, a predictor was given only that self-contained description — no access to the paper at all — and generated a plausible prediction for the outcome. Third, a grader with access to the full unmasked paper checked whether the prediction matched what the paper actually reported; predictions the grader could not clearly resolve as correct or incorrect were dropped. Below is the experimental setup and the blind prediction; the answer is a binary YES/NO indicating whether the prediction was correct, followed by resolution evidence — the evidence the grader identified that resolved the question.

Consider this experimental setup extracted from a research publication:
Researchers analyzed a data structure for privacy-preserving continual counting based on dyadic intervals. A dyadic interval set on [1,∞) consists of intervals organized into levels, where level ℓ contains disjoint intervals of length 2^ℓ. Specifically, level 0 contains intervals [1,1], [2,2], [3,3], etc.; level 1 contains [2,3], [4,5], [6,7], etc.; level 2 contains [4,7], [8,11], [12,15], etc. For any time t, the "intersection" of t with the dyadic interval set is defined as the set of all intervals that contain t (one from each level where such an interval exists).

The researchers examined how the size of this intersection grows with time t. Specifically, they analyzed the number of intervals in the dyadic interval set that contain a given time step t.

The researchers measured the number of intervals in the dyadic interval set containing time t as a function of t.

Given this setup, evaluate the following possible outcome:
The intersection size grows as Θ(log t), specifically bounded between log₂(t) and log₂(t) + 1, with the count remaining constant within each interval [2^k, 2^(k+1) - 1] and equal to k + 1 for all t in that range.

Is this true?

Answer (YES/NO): YES